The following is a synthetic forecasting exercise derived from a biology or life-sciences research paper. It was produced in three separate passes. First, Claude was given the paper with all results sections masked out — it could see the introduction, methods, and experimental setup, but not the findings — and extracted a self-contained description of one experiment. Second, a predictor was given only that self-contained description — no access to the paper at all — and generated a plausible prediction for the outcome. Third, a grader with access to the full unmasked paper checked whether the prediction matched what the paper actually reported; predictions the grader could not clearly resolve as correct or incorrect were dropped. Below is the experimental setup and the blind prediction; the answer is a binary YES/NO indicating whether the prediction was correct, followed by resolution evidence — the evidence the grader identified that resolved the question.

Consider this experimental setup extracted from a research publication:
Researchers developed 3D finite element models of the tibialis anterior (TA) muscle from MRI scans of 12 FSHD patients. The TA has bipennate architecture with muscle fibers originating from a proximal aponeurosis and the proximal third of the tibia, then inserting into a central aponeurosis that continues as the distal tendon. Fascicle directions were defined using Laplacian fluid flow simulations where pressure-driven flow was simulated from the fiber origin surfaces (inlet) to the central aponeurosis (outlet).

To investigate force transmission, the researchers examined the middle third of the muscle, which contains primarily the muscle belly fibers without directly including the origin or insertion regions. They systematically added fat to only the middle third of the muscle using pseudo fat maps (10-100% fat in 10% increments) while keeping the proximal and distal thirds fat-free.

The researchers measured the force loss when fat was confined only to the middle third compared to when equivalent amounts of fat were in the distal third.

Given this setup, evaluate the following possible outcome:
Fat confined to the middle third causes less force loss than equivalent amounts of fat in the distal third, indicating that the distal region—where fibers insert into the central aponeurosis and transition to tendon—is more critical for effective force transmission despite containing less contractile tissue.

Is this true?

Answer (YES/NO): NO